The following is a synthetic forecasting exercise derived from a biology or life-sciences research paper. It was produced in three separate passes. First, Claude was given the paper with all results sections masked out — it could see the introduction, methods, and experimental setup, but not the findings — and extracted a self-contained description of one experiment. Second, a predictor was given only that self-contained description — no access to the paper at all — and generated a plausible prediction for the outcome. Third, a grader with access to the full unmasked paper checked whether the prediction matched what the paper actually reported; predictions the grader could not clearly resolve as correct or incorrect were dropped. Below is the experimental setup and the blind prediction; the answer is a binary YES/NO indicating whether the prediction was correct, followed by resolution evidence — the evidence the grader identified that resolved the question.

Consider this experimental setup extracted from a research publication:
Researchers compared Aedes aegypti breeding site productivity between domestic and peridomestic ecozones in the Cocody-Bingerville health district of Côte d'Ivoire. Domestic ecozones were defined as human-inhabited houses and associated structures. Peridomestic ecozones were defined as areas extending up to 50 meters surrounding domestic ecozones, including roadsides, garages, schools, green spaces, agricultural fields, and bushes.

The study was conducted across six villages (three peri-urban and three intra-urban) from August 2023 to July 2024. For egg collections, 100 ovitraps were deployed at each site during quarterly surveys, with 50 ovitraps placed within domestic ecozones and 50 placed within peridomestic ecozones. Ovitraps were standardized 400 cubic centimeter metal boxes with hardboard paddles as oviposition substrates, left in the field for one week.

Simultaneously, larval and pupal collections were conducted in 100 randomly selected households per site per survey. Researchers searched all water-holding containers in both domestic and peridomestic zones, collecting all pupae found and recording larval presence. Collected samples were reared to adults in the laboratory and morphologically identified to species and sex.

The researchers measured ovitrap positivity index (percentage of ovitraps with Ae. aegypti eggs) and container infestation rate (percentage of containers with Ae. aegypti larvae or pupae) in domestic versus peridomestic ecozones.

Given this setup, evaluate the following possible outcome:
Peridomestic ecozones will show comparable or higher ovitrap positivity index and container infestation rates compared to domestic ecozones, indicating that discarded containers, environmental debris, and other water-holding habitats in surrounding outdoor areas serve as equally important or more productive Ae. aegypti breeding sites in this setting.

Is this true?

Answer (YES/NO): NO